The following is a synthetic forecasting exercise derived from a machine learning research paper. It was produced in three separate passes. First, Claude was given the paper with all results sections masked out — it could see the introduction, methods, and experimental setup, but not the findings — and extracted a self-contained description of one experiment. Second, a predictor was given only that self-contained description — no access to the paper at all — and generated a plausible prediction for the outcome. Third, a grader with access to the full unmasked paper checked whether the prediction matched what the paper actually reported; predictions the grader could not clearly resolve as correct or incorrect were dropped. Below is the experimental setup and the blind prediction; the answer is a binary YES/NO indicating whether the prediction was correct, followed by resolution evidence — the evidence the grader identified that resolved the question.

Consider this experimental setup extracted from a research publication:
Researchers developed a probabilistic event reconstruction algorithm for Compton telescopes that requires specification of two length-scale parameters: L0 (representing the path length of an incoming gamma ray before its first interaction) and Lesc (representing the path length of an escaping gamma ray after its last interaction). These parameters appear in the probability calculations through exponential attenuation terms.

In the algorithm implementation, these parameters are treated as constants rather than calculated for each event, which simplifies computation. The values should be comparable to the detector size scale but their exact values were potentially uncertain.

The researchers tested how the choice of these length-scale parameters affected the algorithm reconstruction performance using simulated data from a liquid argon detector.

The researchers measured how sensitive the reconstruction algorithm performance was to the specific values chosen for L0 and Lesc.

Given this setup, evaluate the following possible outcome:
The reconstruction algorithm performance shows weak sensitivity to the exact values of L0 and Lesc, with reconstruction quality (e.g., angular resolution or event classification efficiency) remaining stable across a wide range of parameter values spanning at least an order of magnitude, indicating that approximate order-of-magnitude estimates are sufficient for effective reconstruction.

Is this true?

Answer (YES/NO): YES